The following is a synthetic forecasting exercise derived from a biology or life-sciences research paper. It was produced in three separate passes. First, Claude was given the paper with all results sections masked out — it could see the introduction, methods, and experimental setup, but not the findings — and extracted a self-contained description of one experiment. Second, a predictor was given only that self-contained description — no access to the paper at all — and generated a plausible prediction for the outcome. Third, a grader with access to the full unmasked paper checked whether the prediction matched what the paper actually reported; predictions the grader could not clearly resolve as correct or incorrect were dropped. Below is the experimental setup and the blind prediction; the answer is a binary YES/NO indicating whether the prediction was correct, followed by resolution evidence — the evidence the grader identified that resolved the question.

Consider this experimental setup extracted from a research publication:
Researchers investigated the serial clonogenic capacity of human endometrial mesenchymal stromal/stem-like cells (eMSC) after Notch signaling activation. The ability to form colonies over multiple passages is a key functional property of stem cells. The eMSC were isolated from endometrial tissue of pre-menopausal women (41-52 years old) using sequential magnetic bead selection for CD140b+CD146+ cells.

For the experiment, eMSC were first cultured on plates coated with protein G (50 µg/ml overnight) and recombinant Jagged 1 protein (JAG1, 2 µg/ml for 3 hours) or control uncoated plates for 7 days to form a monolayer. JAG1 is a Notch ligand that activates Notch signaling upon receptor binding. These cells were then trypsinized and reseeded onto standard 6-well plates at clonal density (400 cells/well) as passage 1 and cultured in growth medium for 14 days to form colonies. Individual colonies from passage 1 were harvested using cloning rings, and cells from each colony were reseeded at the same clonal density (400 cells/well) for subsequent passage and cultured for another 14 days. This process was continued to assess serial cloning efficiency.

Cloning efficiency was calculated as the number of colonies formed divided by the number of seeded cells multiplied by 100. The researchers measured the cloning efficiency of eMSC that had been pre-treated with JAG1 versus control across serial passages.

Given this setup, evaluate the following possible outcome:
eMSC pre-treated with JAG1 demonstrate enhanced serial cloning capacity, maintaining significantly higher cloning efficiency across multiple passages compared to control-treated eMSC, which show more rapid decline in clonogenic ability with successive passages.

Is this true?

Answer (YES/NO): NO